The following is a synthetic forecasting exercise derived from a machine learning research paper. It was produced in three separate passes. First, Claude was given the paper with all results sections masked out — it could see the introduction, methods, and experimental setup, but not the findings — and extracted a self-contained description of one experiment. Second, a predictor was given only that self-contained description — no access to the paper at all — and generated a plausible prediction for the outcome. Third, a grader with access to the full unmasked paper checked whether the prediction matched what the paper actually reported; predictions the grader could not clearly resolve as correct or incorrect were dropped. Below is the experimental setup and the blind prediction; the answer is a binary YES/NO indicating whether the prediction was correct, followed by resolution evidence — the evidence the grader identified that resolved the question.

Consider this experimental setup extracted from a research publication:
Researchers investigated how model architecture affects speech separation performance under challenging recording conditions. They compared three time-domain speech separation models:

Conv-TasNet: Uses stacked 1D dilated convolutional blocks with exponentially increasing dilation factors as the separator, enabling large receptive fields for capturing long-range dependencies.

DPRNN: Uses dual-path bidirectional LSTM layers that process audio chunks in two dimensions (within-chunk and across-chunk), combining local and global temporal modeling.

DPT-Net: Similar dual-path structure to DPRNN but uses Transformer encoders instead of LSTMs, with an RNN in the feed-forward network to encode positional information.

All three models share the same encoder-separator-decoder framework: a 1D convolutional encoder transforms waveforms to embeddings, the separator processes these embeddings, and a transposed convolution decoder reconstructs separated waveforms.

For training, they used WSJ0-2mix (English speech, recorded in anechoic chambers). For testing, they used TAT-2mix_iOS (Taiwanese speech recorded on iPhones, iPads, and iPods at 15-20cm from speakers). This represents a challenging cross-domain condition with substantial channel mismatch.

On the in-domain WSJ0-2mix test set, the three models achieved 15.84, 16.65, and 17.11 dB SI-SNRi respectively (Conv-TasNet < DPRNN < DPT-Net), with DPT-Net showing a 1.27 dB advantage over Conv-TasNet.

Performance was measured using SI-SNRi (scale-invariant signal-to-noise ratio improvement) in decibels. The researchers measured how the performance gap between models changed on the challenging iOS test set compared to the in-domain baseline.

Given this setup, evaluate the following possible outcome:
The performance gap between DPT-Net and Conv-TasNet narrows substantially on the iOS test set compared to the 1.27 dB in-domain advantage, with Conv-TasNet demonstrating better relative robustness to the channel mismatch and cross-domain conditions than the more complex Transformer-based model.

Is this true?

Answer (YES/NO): NO